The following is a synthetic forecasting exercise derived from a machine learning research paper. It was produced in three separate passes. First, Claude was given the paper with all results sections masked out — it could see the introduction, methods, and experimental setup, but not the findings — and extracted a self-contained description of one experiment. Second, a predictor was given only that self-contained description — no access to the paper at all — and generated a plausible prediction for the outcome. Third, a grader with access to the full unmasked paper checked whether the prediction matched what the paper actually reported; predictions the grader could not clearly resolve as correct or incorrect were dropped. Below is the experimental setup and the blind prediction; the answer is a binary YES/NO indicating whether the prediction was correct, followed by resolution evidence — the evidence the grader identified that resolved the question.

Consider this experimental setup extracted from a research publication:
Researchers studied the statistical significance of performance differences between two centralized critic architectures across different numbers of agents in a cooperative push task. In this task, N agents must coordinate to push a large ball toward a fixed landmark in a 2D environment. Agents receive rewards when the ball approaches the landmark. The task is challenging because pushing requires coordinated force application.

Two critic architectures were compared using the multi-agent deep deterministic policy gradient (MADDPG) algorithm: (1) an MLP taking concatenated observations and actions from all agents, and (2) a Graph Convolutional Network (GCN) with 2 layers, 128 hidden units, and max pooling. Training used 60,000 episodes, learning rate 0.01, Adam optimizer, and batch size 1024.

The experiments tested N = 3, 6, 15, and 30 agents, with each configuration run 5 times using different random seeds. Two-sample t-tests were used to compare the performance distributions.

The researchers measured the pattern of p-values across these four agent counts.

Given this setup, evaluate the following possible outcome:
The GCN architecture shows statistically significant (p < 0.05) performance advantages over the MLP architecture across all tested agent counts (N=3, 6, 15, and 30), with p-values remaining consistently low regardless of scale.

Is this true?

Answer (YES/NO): YES